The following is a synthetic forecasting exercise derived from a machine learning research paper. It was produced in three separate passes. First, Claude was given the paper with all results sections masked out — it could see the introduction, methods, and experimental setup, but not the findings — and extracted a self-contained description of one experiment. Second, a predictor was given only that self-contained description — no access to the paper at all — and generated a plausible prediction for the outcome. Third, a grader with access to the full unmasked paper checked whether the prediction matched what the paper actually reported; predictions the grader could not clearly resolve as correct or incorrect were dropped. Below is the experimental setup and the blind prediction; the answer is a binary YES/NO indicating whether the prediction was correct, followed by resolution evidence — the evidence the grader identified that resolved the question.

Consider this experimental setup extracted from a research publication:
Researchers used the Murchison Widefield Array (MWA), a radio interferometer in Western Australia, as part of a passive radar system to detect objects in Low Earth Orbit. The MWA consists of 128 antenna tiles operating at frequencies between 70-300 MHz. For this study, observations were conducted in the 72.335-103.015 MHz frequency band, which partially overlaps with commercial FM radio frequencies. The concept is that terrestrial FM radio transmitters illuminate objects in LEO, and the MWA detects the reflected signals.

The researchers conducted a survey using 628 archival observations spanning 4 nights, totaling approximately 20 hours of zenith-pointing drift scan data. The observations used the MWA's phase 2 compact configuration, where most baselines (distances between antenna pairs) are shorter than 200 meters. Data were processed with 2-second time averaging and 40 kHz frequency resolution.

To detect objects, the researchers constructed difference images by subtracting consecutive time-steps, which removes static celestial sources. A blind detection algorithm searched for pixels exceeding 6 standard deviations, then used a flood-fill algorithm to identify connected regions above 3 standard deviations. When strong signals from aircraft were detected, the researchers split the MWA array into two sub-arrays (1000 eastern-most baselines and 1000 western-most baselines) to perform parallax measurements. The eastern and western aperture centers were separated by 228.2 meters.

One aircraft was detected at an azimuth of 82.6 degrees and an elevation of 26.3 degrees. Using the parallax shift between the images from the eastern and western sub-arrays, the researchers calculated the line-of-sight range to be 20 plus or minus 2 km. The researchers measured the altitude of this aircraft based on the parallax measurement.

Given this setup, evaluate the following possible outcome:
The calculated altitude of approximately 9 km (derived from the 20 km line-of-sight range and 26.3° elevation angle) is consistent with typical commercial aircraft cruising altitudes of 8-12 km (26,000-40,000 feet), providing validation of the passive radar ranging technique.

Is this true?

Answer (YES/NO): YES